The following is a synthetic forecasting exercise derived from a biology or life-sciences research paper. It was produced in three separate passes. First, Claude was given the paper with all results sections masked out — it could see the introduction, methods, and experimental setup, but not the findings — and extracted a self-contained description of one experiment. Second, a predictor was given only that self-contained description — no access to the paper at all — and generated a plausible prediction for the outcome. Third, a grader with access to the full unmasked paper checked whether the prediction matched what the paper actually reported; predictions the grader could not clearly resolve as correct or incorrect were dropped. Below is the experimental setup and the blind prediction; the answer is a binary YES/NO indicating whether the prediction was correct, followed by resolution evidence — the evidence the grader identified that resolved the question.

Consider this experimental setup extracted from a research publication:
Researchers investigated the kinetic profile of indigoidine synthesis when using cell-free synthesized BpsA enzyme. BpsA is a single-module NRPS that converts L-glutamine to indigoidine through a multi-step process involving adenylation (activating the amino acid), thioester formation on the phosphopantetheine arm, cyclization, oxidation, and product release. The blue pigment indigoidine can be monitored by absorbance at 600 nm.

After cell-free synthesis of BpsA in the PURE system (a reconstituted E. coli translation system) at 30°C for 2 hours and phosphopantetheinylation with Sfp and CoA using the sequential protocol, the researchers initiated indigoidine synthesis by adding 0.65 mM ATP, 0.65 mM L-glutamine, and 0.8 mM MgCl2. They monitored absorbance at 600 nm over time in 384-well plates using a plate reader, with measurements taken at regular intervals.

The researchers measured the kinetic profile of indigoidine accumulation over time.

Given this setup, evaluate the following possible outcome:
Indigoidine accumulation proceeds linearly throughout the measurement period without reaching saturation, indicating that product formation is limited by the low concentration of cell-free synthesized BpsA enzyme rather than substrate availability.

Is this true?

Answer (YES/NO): NO